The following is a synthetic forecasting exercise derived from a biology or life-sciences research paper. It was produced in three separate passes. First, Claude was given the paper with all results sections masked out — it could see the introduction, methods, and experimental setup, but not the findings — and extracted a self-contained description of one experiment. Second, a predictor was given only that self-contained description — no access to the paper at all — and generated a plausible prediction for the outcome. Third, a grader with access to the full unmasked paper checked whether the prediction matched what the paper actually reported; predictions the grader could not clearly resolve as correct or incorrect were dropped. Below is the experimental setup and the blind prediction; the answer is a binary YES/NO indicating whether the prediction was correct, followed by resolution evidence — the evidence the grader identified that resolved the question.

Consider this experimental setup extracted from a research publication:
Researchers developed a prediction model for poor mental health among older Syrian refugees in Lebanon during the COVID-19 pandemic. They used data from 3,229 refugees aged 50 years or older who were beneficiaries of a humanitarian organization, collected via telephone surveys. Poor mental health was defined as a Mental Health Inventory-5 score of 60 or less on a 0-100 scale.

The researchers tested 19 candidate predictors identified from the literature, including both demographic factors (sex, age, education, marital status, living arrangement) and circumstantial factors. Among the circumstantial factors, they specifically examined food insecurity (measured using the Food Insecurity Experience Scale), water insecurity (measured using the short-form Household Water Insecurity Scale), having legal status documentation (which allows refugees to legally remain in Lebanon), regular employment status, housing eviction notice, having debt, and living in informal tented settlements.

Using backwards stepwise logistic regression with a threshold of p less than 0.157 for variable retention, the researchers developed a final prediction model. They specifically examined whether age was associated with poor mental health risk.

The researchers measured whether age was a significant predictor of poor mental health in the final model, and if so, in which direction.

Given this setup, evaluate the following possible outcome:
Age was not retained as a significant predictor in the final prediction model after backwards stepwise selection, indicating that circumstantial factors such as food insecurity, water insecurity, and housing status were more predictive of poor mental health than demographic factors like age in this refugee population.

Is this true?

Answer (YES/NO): NO